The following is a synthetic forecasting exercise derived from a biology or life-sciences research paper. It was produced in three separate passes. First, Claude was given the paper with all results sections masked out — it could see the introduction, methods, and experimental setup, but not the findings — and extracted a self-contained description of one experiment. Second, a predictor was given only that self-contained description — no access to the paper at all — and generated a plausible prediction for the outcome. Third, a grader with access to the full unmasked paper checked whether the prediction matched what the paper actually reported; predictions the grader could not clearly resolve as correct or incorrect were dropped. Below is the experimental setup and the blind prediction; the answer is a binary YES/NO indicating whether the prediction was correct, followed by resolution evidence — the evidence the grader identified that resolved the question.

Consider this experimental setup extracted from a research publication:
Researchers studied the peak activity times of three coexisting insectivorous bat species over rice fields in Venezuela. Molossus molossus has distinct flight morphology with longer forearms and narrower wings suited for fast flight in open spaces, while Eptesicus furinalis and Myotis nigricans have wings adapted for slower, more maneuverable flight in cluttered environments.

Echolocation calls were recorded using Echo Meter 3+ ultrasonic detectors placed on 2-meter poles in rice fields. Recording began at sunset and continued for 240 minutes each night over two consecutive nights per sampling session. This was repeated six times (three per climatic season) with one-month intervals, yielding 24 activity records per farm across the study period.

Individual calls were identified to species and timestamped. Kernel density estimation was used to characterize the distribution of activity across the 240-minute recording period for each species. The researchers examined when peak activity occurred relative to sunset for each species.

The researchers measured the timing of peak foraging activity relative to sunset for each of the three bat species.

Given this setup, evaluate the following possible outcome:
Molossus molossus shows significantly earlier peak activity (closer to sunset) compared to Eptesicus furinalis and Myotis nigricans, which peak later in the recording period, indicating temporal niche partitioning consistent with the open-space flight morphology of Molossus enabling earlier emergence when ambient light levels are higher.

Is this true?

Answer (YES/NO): YES